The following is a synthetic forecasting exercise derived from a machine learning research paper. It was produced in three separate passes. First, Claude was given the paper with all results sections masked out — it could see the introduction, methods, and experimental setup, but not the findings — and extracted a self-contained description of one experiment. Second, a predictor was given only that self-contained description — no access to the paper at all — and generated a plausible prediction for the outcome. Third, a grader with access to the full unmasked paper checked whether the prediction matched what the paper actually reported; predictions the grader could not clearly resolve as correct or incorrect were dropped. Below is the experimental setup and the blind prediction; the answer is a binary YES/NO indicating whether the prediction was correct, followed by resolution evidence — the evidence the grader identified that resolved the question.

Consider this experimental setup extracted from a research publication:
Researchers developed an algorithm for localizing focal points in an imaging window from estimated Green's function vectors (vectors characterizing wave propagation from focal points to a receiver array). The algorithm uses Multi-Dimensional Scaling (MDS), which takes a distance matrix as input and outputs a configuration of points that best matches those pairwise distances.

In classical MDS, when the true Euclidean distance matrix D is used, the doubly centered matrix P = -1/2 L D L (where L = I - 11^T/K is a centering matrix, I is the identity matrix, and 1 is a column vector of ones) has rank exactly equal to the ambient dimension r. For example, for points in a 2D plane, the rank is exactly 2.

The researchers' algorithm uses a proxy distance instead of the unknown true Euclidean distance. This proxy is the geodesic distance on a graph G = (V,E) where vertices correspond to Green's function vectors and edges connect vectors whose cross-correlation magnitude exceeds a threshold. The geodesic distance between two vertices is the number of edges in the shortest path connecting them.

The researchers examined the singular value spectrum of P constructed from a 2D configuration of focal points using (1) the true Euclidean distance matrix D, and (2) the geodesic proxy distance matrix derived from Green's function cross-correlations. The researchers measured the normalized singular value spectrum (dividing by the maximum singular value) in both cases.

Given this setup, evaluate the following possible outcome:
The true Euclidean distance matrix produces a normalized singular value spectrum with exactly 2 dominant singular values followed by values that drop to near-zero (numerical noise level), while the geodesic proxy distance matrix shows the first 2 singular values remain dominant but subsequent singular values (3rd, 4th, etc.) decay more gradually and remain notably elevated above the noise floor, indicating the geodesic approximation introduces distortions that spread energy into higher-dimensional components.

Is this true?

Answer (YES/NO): NO